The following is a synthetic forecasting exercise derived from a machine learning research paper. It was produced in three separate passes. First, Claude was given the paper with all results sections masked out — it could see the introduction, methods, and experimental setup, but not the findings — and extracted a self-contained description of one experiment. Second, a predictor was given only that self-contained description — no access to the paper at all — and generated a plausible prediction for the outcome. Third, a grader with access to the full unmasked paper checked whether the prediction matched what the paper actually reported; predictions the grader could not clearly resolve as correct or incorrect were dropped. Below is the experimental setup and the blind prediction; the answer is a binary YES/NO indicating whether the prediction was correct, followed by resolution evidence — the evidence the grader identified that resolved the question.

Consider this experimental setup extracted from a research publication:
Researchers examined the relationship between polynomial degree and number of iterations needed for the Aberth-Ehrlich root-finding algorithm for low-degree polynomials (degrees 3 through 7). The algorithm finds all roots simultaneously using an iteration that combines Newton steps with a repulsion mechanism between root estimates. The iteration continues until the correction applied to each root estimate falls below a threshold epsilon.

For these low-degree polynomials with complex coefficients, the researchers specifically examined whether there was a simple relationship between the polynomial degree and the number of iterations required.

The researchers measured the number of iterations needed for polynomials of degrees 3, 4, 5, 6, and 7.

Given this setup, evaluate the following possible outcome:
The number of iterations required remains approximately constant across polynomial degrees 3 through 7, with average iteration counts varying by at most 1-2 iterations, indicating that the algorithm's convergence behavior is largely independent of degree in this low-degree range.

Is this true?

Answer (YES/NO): NO